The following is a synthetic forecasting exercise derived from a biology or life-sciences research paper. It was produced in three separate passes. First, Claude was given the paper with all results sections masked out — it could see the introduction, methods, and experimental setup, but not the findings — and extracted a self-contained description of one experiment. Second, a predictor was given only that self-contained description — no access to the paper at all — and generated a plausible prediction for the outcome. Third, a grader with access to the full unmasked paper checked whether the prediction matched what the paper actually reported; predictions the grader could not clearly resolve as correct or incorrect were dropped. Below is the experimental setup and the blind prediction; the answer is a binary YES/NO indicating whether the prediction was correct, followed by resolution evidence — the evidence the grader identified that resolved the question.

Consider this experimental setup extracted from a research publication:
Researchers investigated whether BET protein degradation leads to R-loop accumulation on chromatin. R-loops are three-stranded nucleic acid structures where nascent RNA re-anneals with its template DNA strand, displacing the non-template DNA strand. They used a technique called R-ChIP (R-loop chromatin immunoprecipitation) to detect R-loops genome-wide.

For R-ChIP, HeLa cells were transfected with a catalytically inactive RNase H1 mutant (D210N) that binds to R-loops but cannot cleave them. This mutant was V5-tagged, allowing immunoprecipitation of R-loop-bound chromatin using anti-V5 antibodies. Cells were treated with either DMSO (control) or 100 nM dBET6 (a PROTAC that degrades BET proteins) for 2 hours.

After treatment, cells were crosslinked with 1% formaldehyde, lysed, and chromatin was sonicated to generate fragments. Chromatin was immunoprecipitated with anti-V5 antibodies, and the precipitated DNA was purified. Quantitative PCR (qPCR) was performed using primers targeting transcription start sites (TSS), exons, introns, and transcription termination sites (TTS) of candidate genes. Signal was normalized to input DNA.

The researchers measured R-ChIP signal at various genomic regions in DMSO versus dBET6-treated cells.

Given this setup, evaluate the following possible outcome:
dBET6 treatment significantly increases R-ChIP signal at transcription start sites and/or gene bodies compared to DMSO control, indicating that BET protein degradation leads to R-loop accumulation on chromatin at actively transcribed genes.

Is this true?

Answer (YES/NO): YES